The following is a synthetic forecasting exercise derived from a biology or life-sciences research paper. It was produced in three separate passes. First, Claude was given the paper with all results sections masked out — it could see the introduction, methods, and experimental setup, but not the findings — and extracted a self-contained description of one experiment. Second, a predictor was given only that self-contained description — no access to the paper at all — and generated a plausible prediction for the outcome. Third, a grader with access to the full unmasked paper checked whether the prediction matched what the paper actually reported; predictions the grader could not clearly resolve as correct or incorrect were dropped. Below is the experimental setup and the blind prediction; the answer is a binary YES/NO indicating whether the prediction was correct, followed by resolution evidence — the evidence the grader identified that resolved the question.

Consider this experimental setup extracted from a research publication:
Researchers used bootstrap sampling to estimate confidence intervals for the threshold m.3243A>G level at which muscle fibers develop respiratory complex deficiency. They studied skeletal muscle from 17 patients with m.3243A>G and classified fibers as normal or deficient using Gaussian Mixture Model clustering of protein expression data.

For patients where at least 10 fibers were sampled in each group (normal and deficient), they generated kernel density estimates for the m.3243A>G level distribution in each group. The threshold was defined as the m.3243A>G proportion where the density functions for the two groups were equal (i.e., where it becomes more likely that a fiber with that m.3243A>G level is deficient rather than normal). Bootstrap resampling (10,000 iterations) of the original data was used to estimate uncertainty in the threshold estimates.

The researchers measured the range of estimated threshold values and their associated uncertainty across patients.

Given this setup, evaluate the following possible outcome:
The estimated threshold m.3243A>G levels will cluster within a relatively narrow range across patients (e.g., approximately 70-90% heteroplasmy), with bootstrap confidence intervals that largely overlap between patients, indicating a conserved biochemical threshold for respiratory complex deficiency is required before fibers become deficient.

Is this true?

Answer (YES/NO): YES